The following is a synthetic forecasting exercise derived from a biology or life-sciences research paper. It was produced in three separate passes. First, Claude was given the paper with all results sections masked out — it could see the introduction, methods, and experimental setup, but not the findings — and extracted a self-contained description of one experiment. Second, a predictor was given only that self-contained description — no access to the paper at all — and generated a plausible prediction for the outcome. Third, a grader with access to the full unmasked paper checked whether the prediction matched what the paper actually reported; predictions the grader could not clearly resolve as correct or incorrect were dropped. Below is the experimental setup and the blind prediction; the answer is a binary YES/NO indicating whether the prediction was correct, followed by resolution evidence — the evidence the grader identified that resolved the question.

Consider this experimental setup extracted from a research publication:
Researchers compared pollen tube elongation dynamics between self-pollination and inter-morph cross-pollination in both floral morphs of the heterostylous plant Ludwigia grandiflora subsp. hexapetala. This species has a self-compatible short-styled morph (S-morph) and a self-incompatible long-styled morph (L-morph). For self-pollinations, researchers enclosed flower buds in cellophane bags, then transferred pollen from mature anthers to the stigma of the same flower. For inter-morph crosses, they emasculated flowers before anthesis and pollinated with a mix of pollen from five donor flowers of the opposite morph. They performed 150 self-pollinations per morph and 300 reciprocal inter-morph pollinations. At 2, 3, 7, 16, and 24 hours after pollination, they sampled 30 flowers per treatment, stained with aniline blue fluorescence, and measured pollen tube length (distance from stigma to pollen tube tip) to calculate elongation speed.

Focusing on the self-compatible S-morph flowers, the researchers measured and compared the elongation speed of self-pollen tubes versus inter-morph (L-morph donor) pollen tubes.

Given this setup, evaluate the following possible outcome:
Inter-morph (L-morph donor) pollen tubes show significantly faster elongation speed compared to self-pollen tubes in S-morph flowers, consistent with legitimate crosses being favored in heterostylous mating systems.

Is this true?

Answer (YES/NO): YES